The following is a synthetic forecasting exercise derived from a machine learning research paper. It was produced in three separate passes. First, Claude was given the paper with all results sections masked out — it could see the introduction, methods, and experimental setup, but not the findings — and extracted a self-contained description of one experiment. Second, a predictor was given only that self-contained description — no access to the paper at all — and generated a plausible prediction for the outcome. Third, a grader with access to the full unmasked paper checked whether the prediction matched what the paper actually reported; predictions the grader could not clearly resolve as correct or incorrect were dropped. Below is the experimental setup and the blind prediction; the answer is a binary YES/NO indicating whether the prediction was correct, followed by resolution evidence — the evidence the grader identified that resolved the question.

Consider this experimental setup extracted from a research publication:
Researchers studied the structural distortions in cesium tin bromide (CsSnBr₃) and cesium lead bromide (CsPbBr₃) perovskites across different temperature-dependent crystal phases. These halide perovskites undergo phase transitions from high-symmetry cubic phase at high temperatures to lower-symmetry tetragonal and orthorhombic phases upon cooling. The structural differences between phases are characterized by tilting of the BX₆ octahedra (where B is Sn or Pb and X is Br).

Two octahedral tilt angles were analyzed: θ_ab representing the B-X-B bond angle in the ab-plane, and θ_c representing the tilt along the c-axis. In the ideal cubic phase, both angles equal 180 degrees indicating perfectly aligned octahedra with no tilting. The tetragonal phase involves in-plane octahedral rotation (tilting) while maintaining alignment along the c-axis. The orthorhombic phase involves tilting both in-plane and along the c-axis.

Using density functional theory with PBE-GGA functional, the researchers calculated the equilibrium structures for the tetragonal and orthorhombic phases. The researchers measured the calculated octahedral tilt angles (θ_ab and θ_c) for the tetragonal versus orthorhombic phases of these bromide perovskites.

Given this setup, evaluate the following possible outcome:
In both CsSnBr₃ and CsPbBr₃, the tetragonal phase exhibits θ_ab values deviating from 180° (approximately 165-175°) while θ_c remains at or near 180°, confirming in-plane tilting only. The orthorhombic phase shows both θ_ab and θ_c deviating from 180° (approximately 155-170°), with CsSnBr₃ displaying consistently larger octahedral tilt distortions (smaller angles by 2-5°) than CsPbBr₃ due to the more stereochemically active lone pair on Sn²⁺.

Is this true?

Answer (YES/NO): NO